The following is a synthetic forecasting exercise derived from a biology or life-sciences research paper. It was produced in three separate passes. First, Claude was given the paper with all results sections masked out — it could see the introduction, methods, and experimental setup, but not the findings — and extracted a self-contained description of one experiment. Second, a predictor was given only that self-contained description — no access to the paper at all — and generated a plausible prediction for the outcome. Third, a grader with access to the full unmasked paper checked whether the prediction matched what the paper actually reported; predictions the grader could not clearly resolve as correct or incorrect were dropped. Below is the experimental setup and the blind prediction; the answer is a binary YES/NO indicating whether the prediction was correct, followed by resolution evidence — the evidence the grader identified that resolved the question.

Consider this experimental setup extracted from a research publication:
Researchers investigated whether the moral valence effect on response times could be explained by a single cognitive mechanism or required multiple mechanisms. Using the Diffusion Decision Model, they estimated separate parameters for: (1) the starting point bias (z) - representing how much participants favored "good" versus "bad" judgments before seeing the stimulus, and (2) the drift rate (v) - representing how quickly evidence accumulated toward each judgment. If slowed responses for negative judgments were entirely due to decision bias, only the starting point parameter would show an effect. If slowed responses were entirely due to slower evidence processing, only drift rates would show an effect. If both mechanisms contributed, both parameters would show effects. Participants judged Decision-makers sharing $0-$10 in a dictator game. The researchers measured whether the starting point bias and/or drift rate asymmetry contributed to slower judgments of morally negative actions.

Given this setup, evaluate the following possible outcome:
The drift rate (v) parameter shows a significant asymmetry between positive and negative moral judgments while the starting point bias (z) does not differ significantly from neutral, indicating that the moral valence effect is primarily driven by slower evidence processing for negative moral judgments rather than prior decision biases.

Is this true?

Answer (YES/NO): NO